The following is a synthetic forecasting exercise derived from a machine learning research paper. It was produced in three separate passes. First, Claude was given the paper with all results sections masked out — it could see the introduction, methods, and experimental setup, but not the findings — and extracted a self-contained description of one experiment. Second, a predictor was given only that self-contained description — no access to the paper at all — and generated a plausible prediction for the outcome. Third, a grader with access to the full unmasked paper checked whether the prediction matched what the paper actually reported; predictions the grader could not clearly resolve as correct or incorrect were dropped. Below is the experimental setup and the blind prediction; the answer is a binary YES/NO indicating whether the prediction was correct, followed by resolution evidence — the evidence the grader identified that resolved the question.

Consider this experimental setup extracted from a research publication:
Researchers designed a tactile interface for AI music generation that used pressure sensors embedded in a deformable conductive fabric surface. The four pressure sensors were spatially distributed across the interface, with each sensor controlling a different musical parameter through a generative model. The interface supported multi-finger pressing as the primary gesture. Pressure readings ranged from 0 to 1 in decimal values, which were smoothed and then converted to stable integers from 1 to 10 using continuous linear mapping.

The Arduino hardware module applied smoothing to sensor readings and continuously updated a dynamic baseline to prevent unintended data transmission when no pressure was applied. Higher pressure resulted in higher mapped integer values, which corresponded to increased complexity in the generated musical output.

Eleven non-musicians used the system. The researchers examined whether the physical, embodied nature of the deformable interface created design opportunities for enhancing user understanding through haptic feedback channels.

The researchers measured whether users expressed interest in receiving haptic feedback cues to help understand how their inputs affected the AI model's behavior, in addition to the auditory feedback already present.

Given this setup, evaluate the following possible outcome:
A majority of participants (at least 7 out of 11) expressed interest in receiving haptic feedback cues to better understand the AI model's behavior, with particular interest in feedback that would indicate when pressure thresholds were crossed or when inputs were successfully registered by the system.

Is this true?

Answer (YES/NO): NO